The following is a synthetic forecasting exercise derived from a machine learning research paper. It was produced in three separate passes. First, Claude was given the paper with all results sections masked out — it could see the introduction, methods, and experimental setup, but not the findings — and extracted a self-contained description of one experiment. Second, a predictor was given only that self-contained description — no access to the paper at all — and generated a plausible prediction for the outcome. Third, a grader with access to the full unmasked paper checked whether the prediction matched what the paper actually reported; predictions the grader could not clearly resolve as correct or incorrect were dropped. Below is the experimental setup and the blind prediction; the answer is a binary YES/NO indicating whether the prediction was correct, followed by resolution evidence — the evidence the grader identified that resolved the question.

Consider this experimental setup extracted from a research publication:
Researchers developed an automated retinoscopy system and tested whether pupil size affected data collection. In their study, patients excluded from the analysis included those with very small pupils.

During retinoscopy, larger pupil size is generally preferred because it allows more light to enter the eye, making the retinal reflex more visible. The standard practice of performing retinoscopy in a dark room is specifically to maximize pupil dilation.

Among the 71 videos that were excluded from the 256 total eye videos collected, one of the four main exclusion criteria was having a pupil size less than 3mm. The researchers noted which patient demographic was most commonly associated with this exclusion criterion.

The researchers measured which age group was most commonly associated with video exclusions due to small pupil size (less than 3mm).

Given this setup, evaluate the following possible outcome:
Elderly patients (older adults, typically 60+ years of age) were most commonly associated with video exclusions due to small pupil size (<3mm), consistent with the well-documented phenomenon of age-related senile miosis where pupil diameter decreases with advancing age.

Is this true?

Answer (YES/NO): YES